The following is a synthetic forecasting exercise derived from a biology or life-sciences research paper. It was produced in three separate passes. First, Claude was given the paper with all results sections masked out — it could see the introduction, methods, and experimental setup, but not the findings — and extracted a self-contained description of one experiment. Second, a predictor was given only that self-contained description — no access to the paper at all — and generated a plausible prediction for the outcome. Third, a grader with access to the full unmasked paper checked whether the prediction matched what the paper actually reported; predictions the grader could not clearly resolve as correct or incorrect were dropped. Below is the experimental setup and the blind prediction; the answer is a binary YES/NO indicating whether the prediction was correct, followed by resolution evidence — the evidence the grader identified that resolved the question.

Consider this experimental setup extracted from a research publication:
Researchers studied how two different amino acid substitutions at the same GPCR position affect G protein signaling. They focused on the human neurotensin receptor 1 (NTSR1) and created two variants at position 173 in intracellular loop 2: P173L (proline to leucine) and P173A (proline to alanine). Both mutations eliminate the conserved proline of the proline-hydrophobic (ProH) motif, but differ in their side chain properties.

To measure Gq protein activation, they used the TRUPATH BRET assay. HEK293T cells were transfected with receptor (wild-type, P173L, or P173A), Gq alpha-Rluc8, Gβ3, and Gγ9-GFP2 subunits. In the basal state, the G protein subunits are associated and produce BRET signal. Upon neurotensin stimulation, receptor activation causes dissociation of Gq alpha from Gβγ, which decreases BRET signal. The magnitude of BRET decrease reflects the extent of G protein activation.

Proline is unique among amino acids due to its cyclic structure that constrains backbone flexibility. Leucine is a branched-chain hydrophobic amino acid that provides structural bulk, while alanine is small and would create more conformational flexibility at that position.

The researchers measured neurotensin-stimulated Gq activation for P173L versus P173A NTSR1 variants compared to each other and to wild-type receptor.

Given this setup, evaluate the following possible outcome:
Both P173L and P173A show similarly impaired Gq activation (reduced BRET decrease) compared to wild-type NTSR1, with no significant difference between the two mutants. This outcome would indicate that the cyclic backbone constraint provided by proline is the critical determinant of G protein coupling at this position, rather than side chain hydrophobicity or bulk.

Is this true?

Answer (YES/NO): NO